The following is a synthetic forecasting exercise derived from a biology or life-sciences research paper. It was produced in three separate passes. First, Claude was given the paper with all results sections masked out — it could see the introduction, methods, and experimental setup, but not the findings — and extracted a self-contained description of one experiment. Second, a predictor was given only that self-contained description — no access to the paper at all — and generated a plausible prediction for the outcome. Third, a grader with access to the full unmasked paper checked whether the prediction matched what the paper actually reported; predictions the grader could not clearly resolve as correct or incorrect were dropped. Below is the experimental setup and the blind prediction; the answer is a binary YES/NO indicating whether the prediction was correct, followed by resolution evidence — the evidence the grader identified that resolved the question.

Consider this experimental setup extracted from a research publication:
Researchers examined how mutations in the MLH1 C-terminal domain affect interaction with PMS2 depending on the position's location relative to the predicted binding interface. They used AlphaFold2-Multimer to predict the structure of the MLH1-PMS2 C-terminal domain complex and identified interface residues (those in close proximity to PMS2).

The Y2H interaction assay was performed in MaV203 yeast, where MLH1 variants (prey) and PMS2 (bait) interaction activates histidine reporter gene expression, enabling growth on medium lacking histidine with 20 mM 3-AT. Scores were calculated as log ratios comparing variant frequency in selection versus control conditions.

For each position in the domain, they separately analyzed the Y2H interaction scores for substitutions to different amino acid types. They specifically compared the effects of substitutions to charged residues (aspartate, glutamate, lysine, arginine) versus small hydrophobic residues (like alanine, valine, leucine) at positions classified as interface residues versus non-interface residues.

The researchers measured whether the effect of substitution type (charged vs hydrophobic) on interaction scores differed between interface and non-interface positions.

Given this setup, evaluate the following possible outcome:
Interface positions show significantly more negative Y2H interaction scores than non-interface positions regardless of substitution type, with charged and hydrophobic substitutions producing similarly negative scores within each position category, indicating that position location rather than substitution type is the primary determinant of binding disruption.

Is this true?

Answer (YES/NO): NO